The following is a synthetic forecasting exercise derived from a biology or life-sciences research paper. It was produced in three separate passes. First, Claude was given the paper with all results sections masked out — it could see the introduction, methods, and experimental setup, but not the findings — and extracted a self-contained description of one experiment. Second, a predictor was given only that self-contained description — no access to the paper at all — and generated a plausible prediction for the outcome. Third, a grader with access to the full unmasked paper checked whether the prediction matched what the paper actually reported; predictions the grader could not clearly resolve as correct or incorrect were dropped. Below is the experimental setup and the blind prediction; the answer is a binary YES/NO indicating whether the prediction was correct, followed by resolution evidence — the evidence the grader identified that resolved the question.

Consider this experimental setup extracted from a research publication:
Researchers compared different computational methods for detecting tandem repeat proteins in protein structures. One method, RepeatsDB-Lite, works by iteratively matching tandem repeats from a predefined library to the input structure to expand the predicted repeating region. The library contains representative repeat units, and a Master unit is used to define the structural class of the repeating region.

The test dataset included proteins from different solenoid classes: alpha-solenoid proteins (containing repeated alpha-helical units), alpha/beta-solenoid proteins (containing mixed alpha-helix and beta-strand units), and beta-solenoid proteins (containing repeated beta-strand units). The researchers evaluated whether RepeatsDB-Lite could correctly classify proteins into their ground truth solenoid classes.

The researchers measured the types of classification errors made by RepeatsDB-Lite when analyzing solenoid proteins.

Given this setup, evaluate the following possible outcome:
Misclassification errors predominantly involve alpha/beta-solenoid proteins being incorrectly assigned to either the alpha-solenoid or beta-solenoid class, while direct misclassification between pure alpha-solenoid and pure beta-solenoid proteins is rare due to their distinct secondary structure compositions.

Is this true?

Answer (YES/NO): NO